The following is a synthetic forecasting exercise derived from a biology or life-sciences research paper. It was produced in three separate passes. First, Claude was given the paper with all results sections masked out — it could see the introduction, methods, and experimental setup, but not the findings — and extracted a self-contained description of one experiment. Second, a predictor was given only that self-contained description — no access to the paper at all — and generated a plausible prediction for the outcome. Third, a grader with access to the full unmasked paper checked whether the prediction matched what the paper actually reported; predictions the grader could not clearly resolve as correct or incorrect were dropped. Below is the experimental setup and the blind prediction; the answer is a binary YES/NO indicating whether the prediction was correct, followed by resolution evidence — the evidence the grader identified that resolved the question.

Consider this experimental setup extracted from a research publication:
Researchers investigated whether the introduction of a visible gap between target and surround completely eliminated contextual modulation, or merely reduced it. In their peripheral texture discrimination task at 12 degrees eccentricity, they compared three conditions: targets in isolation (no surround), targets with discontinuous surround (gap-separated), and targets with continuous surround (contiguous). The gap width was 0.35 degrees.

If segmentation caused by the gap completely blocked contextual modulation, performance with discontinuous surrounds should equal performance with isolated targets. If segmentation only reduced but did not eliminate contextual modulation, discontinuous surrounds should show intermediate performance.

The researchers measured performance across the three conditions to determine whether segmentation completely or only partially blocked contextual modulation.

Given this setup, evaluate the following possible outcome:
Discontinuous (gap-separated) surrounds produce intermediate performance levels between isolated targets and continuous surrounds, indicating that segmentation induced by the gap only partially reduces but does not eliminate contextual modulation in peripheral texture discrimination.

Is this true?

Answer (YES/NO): YES